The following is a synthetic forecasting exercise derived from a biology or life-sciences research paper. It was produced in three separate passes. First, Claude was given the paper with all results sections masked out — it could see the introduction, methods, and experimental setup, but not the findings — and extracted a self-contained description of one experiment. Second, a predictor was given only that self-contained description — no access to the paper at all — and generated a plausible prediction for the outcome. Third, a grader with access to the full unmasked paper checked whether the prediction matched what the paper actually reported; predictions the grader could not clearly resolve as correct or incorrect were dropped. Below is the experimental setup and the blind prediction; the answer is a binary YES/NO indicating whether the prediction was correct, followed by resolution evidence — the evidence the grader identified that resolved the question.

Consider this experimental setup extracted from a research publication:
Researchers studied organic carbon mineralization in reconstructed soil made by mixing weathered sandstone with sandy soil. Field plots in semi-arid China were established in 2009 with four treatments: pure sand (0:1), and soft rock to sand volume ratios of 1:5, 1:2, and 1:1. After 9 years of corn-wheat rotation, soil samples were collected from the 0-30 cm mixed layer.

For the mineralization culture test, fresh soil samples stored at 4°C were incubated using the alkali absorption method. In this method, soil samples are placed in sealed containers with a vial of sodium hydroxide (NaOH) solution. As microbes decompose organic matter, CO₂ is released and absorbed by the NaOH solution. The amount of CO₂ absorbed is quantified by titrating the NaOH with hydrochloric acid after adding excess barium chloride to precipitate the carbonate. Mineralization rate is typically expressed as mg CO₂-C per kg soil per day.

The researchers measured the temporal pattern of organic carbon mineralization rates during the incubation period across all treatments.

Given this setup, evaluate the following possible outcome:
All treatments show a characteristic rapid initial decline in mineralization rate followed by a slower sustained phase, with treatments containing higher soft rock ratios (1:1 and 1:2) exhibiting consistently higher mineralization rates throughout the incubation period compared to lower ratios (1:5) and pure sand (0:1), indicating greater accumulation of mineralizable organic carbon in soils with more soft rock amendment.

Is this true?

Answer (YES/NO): NO